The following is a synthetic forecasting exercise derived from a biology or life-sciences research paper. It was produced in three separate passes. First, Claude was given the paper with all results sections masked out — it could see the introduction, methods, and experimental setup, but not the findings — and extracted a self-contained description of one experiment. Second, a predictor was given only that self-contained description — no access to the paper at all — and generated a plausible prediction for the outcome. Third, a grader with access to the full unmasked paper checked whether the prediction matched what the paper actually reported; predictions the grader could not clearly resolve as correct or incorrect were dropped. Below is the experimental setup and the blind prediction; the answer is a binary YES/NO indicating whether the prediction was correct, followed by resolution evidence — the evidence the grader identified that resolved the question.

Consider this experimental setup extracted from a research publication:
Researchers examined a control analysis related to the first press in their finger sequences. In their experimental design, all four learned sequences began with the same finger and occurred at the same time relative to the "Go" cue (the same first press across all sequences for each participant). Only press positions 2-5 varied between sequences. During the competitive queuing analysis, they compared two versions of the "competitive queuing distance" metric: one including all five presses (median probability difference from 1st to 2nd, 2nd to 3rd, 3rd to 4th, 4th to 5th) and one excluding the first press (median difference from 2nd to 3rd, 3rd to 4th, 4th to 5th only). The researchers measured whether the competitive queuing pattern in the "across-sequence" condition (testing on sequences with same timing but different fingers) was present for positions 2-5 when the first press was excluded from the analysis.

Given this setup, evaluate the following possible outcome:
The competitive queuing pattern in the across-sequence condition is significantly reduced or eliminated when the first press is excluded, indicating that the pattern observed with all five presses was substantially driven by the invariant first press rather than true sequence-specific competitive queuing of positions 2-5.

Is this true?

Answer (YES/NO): NO